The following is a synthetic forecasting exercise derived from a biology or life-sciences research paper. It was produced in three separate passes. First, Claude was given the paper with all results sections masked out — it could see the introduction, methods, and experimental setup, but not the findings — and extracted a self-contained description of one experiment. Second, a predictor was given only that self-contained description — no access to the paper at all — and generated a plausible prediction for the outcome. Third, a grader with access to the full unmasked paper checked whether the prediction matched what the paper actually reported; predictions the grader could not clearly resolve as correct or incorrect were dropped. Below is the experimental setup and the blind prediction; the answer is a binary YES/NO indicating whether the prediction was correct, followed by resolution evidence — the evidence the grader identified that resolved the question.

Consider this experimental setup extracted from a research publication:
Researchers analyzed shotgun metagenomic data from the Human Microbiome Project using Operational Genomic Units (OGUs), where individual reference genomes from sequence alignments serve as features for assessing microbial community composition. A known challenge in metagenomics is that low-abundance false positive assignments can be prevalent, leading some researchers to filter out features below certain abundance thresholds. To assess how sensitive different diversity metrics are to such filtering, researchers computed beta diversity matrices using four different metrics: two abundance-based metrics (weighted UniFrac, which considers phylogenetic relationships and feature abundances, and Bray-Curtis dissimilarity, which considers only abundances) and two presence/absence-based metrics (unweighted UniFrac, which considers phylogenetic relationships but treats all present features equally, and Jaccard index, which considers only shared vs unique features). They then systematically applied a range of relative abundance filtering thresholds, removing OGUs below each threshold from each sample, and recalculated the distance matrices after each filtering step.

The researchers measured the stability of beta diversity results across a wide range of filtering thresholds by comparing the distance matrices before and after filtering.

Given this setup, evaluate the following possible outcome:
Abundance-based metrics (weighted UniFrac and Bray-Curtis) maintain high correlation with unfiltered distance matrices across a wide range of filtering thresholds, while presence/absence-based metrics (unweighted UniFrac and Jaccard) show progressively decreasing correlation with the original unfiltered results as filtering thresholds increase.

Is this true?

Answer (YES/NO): YES